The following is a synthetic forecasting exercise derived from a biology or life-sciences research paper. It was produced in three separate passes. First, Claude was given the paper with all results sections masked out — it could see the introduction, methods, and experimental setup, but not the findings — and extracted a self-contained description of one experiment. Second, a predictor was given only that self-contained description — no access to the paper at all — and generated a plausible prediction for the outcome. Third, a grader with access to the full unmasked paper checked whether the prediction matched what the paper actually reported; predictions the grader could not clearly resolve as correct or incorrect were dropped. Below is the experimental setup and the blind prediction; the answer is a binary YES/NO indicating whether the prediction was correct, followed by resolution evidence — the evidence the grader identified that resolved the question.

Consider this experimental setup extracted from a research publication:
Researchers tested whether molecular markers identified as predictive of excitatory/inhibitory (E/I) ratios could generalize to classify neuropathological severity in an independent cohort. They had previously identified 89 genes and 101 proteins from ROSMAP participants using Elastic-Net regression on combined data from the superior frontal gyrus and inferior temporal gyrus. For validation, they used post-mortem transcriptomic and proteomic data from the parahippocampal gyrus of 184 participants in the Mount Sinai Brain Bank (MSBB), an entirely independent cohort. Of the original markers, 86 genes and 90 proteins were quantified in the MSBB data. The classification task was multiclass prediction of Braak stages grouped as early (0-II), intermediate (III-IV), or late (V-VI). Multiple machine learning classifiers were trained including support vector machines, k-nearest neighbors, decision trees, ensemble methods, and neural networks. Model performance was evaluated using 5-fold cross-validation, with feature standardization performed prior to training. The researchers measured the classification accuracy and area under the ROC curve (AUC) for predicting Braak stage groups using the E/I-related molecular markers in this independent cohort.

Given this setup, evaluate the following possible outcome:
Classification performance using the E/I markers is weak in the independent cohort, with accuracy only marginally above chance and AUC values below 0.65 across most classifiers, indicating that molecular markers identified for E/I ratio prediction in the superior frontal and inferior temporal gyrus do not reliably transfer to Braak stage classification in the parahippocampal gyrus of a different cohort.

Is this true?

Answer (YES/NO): NO